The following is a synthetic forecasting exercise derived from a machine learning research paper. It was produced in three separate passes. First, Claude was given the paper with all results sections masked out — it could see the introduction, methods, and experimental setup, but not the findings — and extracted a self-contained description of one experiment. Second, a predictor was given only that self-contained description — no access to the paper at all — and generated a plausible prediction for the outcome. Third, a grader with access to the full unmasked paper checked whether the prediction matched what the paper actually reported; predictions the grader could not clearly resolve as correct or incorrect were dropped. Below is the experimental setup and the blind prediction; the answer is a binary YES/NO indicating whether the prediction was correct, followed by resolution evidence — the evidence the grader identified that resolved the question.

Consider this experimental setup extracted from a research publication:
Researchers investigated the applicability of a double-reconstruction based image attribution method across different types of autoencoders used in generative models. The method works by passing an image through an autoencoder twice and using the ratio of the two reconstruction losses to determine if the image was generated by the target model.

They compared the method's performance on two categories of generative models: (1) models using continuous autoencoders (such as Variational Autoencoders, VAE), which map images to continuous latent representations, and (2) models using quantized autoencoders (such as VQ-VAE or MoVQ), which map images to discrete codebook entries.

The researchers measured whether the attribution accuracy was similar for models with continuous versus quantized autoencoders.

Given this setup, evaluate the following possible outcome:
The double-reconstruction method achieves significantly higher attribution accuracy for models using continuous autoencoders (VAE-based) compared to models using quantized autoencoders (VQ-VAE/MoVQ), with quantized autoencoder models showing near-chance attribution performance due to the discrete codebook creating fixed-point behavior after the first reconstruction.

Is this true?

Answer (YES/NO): NO